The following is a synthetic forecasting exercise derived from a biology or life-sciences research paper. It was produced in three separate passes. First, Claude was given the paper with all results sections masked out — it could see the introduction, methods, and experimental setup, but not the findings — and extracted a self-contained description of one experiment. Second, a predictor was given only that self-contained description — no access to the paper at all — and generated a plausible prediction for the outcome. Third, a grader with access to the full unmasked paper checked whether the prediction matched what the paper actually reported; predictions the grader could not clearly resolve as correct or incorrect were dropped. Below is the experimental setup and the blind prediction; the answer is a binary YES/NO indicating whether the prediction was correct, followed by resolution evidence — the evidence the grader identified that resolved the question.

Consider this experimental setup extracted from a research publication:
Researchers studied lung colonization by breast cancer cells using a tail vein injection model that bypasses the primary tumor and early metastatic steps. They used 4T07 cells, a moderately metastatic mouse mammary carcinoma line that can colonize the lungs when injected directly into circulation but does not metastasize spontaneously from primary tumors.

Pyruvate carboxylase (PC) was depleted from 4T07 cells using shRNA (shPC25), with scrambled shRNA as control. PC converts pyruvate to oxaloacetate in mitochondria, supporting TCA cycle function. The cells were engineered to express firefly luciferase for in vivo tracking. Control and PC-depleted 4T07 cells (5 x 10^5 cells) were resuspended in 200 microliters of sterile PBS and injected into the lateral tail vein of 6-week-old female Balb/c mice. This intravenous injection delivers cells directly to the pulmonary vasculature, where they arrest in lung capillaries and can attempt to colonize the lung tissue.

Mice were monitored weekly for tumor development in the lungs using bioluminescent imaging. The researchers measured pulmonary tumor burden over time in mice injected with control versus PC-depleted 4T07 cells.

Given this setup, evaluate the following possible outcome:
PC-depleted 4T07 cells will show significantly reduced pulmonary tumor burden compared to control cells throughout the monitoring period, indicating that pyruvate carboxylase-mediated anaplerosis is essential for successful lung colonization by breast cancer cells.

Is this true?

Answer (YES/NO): YES